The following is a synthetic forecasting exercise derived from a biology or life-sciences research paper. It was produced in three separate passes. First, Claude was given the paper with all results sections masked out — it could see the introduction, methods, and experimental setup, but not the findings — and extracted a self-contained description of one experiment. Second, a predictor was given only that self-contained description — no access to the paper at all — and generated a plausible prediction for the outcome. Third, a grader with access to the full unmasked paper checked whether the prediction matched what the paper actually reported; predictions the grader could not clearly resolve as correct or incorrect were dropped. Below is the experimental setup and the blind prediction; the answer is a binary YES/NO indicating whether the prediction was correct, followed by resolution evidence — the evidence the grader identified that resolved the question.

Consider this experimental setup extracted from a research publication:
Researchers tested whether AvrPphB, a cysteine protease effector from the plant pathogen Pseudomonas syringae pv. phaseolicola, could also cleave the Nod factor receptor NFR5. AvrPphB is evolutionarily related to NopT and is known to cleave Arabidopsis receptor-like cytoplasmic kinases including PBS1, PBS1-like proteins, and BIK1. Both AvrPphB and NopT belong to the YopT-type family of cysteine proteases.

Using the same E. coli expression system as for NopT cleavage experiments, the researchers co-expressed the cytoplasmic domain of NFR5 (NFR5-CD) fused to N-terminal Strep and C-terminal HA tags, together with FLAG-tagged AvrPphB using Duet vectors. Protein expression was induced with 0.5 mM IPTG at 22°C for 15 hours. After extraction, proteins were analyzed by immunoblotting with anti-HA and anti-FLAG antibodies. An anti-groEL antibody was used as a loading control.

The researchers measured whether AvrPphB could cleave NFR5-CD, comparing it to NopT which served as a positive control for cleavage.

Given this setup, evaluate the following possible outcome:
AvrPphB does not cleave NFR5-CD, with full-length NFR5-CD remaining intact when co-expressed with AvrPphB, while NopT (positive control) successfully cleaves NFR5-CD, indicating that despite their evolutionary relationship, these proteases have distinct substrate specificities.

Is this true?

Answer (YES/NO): YES